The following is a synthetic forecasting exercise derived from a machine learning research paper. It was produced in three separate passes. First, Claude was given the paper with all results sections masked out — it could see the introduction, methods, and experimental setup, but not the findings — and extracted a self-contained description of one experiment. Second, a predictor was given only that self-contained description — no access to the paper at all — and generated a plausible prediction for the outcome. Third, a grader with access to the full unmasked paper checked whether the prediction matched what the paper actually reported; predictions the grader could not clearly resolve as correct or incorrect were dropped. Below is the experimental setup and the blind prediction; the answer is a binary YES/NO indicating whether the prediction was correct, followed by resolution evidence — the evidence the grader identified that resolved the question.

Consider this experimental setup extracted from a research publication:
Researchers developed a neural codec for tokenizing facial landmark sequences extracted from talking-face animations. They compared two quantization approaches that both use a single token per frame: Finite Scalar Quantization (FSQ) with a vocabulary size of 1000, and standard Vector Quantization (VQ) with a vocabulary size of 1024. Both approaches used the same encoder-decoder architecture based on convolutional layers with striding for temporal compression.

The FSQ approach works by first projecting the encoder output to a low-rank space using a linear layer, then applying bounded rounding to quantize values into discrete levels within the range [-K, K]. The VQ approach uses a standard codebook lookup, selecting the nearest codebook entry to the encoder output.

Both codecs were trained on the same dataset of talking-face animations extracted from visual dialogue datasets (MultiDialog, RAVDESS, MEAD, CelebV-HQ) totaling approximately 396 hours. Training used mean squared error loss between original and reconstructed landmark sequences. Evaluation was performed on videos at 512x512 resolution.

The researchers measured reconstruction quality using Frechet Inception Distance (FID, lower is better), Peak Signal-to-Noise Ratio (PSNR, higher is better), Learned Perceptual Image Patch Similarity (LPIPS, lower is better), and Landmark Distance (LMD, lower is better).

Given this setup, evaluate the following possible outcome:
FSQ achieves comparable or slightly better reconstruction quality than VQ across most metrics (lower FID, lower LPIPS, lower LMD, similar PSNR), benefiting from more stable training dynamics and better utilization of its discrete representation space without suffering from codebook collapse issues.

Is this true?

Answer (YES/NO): NO